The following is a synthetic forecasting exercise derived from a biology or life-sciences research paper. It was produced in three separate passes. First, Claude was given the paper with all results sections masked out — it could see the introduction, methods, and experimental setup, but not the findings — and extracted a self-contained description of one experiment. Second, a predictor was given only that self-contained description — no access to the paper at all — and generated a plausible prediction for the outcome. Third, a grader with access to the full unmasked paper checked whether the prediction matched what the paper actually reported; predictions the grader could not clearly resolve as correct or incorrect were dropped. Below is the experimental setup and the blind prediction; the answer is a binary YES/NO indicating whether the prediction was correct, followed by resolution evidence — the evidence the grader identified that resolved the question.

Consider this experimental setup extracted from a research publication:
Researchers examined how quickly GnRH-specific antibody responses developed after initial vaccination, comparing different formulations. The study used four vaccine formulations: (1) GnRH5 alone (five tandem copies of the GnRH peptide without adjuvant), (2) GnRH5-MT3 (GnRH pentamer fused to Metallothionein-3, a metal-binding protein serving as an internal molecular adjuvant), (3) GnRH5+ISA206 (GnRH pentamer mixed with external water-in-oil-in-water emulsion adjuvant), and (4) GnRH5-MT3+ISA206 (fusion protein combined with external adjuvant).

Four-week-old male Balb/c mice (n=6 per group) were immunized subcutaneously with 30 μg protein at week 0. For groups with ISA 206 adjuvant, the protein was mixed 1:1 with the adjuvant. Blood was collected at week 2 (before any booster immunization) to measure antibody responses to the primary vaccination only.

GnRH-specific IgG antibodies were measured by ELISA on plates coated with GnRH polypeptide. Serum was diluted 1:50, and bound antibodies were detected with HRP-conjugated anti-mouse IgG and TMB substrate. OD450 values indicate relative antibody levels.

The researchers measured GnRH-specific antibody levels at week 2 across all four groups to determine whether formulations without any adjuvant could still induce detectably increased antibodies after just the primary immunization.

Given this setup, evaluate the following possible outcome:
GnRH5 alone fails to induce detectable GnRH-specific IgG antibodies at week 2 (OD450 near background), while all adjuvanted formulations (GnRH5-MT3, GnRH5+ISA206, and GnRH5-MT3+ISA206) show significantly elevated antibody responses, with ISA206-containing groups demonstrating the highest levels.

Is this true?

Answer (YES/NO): NO